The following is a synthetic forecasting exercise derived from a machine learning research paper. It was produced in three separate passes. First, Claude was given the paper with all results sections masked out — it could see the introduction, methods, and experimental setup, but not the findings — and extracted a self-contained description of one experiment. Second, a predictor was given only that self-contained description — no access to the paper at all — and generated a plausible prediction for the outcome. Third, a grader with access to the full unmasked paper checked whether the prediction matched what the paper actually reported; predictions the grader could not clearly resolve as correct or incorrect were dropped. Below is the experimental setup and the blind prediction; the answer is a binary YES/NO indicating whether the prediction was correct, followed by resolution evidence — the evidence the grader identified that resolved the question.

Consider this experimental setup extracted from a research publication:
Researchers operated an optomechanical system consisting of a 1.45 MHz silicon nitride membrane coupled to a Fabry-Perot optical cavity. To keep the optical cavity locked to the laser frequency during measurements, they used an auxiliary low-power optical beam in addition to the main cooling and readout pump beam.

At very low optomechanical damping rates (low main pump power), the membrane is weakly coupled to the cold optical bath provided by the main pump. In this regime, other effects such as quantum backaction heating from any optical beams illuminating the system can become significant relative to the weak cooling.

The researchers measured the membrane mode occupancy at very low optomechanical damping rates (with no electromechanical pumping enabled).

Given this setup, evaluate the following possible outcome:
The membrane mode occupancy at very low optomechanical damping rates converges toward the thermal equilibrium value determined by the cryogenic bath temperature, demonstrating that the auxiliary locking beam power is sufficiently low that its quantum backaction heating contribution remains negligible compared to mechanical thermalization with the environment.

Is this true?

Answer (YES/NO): NO